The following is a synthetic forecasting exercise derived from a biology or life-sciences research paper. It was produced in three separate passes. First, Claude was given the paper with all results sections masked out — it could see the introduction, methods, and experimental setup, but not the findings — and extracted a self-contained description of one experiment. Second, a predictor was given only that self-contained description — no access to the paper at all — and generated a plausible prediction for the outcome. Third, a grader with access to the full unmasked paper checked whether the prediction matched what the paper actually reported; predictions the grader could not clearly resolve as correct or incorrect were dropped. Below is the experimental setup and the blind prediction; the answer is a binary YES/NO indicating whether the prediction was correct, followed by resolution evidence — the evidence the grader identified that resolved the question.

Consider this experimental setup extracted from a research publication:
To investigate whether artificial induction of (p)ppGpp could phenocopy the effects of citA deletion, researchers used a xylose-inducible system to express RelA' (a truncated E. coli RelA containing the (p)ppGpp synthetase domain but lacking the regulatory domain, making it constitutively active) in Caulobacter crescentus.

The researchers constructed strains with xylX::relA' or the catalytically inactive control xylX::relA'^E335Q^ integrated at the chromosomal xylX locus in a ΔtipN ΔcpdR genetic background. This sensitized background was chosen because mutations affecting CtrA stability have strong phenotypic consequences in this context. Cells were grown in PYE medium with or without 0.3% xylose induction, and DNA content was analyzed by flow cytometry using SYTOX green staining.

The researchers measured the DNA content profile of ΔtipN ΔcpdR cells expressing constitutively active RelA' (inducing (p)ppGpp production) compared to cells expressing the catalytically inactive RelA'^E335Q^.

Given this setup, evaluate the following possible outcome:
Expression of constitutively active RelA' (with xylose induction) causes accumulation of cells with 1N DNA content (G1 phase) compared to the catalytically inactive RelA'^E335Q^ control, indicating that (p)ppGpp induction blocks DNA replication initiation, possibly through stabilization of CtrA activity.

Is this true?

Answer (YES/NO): YES